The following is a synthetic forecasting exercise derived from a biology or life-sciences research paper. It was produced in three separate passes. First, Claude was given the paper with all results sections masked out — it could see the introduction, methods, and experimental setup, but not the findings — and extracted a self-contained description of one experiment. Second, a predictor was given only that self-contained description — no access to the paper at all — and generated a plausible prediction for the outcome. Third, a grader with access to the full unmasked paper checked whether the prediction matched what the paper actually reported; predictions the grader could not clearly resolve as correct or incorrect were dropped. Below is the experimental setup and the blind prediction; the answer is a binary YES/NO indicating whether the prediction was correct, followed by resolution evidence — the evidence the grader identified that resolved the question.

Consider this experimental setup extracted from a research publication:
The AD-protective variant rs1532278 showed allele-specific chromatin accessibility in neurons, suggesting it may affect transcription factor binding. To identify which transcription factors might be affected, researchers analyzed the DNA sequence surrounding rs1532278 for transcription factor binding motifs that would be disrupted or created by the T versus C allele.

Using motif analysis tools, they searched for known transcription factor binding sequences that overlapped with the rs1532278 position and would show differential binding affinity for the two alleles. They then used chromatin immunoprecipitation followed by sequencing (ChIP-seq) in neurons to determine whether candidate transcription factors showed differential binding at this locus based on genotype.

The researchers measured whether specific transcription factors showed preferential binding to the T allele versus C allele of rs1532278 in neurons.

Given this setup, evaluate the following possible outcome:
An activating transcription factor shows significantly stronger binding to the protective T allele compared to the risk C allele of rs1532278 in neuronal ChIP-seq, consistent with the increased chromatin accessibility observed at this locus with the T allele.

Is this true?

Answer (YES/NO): YES